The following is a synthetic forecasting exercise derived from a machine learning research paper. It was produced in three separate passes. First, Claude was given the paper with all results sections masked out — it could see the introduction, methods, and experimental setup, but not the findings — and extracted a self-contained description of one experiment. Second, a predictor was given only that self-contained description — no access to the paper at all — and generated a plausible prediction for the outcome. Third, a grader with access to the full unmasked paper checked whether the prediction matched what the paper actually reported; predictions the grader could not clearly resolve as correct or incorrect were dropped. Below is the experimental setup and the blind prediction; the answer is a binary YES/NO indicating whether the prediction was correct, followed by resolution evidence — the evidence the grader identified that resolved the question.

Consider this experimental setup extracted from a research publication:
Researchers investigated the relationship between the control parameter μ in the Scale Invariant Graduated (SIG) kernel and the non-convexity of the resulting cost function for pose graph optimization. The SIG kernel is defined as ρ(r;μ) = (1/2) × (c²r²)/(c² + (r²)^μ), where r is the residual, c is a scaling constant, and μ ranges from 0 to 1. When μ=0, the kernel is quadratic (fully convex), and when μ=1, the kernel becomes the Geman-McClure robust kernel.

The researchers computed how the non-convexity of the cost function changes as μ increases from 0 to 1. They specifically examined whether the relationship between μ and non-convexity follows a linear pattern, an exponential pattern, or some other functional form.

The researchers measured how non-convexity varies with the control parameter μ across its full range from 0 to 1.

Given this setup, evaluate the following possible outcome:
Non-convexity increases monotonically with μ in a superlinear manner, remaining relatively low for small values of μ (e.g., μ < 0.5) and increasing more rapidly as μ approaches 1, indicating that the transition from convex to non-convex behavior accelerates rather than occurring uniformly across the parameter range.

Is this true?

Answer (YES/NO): YES